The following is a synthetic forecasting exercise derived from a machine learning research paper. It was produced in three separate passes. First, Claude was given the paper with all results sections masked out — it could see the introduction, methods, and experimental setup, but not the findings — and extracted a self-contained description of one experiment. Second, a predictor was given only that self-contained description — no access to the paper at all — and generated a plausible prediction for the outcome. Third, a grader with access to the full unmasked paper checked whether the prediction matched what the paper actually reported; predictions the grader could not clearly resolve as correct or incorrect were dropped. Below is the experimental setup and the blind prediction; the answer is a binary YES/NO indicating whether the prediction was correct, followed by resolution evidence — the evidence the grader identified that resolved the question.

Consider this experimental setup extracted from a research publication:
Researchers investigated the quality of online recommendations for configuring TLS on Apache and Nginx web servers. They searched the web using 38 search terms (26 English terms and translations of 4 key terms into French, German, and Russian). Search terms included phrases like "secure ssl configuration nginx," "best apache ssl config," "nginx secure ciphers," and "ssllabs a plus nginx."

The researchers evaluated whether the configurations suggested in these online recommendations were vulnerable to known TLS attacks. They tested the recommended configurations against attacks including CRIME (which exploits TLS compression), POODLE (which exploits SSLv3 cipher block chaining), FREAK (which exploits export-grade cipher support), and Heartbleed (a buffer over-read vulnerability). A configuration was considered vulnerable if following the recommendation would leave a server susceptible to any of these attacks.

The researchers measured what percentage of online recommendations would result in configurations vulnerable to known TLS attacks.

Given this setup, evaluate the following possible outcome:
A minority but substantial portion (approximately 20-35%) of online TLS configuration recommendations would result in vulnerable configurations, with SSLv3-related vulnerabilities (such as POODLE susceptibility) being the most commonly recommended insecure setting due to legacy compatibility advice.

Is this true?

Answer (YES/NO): NO